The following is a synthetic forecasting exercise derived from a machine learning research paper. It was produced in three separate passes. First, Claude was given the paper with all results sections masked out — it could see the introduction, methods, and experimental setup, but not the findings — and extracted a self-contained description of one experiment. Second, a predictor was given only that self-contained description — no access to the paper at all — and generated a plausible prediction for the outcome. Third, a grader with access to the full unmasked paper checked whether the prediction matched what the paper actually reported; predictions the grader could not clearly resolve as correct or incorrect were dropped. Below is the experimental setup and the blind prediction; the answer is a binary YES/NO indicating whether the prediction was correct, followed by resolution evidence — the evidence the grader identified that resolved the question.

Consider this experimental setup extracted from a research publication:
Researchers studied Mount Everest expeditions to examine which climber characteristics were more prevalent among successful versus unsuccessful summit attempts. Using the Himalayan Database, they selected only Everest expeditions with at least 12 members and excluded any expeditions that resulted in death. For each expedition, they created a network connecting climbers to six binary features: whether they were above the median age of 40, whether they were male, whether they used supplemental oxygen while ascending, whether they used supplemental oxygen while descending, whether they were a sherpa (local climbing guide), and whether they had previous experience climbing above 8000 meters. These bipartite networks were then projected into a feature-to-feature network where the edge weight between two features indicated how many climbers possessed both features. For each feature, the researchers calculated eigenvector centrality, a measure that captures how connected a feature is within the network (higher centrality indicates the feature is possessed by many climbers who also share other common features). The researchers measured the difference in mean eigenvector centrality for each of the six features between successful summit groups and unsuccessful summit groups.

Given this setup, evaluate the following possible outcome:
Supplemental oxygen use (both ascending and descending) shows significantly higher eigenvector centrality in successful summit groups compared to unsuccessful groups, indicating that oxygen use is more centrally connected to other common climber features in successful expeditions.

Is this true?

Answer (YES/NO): NO